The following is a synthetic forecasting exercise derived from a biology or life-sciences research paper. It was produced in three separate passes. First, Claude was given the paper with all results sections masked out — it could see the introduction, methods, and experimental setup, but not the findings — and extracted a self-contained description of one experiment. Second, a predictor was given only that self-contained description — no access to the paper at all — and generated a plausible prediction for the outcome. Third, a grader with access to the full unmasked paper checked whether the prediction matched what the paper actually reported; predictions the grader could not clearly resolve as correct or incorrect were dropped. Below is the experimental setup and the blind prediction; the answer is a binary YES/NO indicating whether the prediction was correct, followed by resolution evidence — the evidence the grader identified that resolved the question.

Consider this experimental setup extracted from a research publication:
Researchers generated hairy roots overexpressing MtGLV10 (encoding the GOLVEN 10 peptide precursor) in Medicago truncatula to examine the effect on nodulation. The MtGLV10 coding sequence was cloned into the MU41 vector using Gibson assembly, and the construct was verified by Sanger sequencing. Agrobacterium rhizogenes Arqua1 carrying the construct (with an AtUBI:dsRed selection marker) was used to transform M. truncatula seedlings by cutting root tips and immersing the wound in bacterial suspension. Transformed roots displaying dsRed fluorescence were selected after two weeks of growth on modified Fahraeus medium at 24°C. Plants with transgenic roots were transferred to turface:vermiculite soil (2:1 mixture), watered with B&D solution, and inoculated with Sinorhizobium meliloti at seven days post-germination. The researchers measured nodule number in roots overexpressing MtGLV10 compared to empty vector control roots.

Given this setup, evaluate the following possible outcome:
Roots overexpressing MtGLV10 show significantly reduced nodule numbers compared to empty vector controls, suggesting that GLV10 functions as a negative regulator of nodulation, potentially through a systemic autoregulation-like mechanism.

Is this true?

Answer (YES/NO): YES